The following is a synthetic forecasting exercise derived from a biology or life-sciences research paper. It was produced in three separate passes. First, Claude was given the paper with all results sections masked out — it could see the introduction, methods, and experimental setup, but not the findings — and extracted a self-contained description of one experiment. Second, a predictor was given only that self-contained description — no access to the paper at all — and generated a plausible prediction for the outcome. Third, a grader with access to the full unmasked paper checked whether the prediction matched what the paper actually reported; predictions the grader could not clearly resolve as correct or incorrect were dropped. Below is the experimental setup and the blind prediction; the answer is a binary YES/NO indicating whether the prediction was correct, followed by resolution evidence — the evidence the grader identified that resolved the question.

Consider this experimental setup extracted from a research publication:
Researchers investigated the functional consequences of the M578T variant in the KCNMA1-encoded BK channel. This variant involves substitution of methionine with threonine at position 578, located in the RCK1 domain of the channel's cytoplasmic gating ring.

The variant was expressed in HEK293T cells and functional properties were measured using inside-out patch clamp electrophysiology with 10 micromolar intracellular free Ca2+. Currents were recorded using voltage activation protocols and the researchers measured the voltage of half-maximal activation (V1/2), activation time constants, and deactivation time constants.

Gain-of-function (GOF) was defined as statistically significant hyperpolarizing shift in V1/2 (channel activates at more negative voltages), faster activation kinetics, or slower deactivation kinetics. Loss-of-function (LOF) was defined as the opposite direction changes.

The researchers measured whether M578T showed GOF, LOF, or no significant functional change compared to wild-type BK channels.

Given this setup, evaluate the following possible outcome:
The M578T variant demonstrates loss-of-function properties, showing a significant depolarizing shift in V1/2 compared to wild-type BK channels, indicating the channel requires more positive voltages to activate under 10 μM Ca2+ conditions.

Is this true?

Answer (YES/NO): YES